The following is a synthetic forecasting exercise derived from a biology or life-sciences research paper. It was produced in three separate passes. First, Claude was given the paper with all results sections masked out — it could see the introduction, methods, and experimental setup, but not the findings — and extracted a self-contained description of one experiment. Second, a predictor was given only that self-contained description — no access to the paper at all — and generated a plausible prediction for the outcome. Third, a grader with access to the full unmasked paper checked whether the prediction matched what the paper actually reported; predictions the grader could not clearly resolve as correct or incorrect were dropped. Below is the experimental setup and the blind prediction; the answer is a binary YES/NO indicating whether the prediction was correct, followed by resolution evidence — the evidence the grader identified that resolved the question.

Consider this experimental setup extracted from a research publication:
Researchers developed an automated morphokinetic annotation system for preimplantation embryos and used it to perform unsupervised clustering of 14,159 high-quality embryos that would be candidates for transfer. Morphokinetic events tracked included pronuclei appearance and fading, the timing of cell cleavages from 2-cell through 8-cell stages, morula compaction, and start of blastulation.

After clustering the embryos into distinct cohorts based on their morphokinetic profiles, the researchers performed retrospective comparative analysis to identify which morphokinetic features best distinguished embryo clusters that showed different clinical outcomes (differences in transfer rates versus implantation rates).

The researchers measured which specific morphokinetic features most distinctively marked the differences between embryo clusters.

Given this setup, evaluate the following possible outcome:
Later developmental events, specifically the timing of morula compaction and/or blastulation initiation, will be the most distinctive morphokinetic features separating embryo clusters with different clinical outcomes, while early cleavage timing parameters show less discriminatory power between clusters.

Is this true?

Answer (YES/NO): NO